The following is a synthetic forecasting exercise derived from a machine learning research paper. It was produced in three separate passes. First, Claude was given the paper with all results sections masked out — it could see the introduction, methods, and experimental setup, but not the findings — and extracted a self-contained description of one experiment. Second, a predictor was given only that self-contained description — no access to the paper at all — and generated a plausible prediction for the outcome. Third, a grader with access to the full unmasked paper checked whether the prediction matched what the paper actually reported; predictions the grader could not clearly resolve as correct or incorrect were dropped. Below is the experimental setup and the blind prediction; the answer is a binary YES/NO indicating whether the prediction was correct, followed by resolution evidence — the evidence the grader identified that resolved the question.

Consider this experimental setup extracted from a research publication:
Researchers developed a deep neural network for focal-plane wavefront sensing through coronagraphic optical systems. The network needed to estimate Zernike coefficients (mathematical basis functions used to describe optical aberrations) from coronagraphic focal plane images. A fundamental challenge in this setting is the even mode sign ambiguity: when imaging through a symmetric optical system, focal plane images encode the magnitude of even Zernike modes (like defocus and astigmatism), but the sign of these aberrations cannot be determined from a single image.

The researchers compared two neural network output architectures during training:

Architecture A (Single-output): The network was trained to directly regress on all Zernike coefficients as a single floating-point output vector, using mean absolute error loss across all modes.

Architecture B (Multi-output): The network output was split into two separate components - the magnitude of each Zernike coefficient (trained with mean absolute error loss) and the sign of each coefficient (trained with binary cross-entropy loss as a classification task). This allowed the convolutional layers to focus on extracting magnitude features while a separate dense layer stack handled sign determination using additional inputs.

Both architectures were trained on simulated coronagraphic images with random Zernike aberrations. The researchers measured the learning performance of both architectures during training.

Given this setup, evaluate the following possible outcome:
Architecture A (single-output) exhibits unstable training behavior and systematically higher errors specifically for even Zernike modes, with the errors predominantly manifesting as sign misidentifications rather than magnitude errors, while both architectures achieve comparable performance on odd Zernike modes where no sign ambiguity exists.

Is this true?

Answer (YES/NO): NO